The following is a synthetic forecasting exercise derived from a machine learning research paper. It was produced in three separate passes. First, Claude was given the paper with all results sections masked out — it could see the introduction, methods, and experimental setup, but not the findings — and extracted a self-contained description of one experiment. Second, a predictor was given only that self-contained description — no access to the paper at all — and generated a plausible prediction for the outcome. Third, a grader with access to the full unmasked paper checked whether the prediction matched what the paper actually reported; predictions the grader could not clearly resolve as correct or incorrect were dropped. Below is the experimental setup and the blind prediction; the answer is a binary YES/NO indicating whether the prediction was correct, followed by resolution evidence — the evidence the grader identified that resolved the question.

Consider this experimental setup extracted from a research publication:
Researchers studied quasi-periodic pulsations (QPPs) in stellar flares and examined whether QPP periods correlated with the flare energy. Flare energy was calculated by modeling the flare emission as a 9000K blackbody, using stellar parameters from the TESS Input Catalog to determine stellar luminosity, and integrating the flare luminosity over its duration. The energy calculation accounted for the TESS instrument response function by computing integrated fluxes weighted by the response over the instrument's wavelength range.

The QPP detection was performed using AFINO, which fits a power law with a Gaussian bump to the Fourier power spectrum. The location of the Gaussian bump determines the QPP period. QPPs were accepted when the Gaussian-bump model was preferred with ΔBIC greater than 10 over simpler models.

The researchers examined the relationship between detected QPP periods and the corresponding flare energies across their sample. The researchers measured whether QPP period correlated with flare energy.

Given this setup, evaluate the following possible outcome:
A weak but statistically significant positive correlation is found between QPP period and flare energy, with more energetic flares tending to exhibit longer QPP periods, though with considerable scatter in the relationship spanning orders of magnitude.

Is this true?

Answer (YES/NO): NO